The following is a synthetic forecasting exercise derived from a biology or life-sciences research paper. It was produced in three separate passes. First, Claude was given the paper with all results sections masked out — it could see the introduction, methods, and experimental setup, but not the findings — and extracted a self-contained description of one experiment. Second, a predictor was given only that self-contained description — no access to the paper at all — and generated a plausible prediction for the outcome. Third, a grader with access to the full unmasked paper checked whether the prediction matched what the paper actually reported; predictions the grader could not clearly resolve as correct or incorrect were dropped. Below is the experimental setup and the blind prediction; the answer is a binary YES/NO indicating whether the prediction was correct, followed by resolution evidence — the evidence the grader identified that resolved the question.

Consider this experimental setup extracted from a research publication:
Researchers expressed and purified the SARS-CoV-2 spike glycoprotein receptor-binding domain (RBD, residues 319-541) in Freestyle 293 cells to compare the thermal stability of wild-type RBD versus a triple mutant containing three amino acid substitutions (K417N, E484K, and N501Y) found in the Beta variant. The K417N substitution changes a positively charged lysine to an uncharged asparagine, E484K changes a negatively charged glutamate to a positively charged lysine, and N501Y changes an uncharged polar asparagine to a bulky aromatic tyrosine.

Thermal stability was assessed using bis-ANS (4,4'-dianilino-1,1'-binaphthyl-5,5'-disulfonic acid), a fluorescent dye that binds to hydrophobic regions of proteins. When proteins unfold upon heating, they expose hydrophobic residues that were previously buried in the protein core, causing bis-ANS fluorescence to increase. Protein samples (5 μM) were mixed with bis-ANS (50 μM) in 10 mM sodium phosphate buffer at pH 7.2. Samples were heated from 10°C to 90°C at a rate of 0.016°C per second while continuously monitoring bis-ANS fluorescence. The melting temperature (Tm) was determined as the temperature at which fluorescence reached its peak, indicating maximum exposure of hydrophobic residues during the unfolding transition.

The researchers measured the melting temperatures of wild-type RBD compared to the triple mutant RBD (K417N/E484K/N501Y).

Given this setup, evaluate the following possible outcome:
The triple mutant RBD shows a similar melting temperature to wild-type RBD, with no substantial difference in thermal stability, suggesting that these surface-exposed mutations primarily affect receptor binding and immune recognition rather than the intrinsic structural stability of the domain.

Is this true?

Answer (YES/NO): NO